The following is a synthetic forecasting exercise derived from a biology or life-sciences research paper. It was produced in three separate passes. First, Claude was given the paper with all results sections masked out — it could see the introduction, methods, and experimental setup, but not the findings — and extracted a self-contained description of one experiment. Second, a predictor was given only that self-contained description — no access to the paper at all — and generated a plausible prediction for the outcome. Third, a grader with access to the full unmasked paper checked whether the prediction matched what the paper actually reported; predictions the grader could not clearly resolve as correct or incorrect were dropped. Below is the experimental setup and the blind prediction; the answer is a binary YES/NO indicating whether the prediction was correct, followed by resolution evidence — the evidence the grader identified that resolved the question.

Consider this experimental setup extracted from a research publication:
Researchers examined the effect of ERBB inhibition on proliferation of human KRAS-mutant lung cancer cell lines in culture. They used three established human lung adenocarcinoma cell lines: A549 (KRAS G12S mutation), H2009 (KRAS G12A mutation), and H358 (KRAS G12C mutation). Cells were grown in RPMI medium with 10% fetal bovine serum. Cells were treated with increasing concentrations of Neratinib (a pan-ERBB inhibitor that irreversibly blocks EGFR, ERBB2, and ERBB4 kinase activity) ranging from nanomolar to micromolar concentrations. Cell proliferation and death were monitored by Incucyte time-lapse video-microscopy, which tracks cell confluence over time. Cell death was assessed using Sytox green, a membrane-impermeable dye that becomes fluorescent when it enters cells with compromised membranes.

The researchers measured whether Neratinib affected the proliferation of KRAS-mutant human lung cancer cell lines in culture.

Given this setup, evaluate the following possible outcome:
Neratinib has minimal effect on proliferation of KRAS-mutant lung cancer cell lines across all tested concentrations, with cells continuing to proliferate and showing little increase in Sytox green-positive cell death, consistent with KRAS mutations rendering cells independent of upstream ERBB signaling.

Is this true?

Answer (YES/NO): NO